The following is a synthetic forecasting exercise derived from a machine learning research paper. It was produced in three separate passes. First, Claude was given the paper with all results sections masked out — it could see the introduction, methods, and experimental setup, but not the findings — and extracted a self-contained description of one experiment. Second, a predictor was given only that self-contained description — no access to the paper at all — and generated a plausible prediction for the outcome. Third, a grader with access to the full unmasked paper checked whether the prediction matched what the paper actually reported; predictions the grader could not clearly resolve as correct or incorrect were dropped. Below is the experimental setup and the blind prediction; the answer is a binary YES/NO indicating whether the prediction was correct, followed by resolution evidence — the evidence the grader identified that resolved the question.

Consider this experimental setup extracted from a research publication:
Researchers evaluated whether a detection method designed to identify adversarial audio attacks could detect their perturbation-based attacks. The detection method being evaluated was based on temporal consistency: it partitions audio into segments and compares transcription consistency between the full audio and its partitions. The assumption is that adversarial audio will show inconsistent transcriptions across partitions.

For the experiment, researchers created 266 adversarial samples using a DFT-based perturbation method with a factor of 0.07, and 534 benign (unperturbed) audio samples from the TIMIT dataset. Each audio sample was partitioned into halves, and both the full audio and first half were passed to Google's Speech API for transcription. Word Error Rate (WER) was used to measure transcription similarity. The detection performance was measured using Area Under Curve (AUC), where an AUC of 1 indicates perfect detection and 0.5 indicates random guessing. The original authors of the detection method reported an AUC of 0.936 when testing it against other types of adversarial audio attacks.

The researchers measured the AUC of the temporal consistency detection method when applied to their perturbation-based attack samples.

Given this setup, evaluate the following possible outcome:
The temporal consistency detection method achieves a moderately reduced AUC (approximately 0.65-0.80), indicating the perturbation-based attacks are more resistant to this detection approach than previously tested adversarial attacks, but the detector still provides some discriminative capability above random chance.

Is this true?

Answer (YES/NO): NO